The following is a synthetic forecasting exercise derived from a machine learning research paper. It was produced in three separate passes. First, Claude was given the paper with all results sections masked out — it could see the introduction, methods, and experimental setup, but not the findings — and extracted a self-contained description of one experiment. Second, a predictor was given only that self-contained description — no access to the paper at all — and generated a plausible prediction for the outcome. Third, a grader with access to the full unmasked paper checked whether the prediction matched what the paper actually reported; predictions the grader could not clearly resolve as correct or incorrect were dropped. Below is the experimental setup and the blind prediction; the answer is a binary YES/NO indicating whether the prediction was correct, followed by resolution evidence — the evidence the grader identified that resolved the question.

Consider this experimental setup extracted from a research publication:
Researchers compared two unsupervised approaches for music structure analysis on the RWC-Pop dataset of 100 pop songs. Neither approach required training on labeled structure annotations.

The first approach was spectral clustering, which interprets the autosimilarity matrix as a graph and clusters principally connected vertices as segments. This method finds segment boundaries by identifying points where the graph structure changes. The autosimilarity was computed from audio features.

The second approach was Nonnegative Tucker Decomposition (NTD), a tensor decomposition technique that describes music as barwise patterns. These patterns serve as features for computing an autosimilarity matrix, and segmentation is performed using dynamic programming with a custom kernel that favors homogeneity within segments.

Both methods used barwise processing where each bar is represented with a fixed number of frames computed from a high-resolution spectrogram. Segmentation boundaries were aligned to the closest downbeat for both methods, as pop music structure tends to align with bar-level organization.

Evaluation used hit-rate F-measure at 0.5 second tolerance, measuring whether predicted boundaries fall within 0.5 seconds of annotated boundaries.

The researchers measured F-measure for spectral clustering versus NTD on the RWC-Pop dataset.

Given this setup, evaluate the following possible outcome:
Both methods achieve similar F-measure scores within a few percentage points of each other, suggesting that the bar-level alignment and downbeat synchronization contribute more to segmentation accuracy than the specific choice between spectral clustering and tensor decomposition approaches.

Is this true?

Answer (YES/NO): NO